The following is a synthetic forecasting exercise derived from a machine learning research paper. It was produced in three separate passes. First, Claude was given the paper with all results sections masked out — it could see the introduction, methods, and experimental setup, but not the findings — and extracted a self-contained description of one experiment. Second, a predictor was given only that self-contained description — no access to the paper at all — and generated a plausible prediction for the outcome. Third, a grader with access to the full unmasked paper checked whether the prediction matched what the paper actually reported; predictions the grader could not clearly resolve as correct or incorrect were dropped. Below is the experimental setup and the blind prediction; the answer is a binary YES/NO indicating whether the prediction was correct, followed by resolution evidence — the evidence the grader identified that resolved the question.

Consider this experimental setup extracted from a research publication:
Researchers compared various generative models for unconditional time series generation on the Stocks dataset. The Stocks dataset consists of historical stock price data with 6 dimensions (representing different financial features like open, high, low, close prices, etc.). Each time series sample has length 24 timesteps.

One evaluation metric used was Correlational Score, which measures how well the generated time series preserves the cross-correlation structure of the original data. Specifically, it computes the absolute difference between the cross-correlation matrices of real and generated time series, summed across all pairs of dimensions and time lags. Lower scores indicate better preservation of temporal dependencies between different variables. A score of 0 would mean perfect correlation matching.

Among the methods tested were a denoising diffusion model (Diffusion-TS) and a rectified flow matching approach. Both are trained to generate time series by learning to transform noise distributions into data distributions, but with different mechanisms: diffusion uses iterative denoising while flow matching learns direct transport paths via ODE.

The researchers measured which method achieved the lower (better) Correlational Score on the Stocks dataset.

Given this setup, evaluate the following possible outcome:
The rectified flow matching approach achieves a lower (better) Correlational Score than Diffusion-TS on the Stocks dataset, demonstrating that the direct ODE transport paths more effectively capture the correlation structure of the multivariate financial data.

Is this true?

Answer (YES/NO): NO